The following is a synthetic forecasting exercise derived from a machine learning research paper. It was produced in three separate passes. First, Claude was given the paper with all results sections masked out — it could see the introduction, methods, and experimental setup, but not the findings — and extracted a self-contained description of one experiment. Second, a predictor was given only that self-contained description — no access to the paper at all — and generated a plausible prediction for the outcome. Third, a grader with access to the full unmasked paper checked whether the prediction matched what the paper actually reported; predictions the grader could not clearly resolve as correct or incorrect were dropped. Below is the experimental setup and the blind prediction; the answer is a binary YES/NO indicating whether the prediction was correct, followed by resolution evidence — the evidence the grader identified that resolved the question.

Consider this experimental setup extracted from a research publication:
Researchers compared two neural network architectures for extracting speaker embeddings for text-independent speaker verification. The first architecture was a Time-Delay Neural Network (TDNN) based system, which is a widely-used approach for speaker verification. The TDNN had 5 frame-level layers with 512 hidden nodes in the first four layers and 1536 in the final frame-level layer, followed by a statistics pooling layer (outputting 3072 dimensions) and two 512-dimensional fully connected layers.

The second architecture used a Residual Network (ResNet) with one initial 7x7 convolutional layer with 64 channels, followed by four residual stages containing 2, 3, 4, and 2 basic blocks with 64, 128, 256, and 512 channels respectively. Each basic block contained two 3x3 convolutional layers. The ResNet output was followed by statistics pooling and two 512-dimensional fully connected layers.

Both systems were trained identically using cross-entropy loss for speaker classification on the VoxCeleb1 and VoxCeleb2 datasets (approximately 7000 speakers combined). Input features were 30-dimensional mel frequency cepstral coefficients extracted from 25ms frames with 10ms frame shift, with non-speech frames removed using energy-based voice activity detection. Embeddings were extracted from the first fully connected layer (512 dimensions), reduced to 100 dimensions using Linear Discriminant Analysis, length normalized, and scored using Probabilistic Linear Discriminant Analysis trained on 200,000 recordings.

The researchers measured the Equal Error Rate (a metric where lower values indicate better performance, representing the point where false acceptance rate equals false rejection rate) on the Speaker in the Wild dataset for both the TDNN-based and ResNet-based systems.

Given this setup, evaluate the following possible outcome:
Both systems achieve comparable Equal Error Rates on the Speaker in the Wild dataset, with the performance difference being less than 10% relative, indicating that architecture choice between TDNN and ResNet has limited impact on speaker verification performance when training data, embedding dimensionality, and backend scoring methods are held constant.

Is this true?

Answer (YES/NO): NO